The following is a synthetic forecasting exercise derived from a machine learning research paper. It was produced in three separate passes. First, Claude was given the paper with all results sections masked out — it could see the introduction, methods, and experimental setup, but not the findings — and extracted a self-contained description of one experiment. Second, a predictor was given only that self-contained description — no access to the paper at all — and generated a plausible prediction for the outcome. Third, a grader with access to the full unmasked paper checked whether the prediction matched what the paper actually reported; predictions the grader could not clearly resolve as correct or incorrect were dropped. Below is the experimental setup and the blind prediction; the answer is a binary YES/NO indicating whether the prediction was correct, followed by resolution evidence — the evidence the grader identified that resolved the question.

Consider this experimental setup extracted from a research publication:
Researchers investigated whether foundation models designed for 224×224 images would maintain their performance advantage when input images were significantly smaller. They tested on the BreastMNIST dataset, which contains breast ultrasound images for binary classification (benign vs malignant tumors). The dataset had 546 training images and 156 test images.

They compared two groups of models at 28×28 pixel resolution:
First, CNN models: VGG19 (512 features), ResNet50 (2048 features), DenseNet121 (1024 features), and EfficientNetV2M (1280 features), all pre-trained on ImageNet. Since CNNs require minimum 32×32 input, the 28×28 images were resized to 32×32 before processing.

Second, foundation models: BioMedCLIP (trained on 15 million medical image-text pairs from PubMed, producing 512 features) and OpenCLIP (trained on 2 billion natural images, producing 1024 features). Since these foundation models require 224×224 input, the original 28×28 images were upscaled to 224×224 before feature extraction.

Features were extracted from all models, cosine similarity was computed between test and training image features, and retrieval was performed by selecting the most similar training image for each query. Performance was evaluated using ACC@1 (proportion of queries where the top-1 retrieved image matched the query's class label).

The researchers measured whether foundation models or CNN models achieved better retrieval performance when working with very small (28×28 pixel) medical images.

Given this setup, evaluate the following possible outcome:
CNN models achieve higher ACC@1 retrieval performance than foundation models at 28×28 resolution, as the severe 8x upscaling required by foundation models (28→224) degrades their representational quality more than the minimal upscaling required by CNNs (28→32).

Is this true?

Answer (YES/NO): NO